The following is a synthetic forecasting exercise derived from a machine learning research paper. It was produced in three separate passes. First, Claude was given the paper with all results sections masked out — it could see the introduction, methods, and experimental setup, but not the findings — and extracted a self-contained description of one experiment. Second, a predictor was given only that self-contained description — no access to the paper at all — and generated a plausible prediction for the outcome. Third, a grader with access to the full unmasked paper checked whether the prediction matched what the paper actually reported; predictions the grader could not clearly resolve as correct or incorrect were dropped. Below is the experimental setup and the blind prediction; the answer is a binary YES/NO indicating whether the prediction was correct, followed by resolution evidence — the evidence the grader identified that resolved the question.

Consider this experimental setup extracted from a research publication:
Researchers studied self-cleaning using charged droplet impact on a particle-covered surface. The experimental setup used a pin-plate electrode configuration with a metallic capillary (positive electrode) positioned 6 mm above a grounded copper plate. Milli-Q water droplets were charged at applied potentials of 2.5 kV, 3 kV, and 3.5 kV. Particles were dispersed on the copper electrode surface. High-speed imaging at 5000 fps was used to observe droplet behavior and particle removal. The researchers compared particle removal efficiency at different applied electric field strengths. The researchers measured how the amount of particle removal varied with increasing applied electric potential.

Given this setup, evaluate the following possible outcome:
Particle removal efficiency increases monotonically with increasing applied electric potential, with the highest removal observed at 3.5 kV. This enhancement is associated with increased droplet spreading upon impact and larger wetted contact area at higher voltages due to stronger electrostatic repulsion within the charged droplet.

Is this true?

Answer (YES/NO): YES